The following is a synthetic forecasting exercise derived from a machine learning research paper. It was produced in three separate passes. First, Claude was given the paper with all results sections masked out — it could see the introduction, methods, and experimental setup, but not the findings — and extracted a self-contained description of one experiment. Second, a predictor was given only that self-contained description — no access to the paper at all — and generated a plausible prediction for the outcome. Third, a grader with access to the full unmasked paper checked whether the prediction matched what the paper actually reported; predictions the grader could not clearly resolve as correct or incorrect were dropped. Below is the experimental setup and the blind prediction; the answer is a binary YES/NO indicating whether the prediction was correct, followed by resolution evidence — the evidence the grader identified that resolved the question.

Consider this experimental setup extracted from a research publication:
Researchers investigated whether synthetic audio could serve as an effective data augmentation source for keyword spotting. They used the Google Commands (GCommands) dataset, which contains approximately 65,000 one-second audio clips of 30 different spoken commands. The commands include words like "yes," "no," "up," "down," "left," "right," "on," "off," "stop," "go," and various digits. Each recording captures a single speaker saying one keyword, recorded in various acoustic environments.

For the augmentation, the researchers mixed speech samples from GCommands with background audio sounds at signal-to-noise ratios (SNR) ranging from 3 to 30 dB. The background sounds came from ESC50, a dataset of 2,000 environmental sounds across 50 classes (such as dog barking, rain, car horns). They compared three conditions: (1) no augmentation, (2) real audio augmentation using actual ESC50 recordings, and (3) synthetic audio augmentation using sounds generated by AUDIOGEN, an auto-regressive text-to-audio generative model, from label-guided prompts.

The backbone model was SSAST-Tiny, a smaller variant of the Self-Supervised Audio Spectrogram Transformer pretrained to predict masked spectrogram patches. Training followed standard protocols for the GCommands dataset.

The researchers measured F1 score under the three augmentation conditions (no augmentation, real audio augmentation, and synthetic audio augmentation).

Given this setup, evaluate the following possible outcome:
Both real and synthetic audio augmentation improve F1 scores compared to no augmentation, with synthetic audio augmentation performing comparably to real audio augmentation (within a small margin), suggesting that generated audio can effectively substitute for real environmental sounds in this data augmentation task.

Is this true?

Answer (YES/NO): YES